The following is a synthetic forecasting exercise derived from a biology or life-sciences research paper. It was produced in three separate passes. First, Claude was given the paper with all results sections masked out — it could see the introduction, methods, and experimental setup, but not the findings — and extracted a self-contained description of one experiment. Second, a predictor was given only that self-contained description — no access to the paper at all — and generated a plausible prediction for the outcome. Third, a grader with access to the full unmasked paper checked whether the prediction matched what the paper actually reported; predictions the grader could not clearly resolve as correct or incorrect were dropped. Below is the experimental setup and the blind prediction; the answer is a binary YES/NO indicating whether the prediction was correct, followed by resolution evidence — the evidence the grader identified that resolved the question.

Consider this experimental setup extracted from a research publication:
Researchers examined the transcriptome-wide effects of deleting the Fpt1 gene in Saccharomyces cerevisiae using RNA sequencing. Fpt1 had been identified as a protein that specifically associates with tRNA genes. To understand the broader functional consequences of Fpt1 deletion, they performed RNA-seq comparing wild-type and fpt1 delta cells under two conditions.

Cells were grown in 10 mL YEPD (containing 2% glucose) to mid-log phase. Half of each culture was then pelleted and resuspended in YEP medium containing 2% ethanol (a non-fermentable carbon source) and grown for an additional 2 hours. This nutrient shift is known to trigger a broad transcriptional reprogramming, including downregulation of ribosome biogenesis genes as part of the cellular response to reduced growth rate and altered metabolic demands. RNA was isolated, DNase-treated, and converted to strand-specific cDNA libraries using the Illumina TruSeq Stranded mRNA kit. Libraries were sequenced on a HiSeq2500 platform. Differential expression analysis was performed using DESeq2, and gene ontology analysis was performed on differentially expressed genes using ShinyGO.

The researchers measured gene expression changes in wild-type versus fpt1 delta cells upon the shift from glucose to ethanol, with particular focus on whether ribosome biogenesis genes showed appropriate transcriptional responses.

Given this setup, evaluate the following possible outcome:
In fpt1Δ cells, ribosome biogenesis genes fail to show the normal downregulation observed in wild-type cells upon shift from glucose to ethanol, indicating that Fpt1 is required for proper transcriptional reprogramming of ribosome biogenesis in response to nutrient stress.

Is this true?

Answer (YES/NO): YES